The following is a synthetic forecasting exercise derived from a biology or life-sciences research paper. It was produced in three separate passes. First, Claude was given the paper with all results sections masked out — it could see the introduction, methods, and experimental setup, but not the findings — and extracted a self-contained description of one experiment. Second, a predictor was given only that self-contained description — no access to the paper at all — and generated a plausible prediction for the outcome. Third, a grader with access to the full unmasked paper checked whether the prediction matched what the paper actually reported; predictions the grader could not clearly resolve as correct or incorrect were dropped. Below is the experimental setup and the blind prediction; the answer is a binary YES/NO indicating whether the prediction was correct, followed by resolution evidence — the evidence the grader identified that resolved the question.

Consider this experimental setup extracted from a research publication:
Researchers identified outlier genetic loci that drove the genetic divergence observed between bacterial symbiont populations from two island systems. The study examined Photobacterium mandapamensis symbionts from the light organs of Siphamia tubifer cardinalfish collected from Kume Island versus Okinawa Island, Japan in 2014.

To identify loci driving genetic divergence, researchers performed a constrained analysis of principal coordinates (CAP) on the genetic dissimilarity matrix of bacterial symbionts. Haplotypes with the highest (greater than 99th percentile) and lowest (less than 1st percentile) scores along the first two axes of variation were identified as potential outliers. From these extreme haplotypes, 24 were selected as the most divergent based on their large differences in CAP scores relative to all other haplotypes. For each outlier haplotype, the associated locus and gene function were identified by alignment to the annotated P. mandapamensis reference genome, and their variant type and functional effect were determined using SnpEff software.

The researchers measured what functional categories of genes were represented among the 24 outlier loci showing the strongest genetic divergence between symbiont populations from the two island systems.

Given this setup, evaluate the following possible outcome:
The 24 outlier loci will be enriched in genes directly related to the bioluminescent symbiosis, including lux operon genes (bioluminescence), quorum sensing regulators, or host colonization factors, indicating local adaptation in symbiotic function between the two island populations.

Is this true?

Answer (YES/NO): NO